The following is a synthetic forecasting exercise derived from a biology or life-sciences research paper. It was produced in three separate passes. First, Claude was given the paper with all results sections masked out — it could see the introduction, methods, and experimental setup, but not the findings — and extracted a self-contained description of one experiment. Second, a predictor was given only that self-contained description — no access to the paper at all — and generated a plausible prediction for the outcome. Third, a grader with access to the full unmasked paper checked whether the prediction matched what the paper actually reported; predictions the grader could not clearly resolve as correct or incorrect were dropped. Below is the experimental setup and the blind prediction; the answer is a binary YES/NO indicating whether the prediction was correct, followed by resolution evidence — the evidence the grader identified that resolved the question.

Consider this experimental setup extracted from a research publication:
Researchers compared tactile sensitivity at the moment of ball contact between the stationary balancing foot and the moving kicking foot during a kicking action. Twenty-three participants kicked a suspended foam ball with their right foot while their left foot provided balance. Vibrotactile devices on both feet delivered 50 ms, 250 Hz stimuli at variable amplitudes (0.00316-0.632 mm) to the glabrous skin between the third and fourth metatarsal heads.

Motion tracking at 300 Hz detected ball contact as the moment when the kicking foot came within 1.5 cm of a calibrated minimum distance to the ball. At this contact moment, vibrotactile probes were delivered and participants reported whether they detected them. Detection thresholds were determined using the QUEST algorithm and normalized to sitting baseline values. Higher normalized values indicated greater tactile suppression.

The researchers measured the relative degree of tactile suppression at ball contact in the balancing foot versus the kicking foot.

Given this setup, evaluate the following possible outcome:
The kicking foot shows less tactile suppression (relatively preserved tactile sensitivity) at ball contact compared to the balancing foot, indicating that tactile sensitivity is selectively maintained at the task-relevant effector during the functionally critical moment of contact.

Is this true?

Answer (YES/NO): NO